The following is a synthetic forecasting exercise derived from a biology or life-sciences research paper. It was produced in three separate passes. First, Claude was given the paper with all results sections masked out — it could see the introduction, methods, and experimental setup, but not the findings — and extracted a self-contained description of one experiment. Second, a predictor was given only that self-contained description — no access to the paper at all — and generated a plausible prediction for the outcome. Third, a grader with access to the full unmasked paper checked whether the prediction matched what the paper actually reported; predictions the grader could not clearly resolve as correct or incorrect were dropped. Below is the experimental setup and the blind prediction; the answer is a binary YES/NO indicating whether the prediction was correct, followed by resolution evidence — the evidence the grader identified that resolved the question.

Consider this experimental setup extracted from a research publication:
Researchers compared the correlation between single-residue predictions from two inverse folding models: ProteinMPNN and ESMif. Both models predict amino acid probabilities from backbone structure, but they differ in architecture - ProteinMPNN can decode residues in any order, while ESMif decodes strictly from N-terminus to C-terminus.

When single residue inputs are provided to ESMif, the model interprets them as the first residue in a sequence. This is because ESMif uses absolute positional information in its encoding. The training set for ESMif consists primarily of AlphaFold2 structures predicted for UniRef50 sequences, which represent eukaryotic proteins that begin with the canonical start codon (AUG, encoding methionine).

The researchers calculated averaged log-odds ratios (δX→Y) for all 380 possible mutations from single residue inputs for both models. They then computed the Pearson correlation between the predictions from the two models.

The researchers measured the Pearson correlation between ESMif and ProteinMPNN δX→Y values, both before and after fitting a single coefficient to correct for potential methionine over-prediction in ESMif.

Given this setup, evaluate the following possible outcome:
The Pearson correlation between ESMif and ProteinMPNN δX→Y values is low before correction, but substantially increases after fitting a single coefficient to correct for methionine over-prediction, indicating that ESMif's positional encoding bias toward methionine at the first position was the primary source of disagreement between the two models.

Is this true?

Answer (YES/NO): YES